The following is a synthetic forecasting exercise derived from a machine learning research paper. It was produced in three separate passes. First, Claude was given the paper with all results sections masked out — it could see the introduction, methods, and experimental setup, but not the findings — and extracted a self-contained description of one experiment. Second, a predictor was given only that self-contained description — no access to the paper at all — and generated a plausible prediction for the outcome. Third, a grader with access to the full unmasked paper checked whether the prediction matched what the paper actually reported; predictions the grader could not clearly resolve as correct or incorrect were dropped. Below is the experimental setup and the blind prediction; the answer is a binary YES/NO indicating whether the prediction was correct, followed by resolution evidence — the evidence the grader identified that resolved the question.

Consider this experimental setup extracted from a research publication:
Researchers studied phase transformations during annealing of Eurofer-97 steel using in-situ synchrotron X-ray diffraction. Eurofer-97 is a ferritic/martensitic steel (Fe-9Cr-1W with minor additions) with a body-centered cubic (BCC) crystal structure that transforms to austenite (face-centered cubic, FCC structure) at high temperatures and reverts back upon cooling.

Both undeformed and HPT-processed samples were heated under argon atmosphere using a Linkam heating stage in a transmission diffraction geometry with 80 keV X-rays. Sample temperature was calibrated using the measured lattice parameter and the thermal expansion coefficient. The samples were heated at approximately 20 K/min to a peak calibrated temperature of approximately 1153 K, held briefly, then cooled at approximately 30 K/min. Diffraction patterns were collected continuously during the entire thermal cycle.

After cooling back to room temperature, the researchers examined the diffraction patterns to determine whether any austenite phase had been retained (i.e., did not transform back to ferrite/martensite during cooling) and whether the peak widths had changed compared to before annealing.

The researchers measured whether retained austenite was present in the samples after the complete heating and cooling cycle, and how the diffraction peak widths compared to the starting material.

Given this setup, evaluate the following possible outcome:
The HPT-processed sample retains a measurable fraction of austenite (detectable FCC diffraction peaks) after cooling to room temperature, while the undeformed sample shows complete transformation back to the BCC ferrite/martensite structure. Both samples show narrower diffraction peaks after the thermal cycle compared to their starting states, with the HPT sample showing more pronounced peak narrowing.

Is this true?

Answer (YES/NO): NO